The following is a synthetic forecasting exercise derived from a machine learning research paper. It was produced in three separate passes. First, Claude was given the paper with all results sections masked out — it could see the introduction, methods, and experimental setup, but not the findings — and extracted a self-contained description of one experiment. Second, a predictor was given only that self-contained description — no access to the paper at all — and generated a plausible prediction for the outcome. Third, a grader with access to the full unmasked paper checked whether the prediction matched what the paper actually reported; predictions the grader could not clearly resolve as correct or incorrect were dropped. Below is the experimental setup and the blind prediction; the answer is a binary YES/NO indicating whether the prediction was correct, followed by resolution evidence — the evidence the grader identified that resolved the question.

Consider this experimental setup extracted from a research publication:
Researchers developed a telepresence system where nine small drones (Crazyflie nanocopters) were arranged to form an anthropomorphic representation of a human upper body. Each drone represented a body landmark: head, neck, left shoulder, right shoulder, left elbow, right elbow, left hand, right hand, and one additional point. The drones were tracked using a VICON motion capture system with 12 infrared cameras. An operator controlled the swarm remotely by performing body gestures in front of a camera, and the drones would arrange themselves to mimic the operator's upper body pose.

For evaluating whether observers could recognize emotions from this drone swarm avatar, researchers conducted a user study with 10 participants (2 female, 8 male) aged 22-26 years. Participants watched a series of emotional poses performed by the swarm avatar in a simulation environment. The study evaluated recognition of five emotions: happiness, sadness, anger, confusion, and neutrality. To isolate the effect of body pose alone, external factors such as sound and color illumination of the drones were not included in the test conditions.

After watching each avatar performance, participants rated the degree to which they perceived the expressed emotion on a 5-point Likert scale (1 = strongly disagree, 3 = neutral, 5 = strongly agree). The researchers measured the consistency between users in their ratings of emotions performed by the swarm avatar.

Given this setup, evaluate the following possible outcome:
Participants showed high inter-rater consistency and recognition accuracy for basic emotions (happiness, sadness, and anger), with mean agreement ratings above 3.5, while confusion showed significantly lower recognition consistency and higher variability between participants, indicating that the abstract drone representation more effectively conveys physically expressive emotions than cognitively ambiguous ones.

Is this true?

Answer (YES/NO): NO